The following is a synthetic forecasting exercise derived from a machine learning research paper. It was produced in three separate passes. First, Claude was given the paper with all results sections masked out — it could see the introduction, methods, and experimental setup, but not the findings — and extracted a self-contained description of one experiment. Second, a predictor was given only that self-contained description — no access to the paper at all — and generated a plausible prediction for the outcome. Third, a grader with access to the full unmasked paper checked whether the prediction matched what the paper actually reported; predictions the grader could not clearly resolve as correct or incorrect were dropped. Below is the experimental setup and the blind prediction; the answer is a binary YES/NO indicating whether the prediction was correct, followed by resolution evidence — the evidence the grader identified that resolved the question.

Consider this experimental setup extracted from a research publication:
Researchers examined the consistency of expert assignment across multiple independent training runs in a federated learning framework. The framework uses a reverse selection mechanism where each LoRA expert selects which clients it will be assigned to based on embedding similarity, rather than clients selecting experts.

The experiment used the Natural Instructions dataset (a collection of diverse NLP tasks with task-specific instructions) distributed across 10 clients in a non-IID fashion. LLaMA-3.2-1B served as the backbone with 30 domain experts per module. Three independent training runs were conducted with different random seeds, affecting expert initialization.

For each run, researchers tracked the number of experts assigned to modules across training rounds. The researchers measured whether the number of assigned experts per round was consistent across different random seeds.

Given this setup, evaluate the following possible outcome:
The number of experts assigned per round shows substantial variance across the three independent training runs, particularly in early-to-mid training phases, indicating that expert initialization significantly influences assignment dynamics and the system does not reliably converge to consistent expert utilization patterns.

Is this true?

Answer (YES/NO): NO